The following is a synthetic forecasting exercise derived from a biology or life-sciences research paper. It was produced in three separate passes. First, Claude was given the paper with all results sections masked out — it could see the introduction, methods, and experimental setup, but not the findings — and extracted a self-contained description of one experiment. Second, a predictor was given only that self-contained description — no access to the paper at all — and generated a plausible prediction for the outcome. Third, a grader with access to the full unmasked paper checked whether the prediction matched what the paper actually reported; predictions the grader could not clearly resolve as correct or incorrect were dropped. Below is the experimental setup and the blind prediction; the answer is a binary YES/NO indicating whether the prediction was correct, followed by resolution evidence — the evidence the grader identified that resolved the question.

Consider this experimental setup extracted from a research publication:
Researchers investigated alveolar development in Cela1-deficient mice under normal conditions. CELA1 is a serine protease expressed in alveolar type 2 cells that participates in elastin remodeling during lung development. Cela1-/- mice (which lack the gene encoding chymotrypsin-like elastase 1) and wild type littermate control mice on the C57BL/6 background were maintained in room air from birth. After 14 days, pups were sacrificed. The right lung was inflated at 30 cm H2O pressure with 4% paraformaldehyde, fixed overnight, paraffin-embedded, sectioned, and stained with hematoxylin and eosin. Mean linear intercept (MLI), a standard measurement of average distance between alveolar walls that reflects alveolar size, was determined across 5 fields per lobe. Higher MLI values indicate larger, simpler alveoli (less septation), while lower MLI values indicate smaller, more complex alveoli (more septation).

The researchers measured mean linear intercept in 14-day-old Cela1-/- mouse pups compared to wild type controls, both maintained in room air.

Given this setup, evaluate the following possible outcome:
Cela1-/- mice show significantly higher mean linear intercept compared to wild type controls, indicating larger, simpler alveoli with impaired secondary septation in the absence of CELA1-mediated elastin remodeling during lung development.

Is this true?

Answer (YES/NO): NO